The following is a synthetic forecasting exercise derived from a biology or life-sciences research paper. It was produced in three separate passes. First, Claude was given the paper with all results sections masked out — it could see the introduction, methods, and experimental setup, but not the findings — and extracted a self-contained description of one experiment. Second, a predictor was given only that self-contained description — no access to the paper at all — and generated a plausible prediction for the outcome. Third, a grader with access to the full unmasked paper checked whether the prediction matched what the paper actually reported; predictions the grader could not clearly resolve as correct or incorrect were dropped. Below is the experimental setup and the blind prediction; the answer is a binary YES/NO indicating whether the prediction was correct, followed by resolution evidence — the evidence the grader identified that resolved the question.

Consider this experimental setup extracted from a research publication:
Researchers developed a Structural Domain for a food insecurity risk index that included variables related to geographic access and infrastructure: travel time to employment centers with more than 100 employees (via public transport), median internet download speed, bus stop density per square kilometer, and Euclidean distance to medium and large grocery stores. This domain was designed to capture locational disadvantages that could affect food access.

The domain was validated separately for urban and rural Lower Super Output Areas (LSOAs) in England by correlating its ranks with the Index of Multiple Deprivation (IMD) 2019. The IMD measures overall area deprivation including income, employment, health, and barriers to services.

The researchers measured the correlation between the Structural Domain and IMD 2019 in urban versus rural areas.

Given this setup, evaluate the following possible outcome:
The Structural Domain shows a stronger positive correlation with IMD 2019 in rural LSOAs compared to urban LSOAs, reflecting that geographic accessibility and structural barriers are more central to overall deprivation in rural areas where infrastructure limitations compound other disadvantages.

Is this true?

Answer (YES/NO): YES